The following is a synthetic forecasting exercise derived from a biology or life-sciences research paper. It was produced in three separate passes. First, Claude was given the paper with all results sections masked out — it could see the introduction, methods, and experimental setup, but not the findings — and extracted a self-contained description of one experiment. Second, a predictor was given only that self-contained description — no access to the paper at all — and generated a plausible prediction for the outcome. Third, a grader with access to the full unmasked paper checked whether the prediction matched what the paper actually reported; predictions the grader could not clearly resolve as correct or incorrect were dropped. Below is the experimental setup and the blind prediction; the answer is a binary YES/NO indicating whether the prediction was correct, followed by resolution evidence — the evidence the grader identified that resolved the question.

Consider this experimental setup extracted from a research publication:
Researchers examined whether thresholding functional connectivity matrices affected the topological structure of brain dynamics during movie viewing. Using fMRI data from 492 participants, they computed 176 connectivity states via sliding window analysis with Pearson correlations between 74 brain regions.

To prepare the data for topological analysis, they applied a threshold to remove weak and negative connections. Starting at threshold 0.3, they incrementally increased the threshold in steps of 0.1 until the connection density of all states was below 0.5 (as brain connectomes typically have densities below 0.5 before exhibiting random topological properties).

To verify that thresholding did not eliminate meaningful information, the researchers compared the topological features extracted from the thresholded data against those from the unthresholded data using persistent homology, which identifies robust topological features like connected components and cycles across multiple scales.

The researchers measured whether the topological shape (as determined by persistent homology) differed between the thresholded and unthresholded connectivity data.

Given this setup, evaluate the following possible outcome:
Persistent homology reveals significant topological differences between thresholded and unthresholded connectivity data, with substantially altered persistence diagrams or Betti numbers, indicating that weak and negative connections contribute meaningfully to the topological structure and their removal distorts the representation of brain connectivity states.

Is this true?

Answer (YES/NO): NO